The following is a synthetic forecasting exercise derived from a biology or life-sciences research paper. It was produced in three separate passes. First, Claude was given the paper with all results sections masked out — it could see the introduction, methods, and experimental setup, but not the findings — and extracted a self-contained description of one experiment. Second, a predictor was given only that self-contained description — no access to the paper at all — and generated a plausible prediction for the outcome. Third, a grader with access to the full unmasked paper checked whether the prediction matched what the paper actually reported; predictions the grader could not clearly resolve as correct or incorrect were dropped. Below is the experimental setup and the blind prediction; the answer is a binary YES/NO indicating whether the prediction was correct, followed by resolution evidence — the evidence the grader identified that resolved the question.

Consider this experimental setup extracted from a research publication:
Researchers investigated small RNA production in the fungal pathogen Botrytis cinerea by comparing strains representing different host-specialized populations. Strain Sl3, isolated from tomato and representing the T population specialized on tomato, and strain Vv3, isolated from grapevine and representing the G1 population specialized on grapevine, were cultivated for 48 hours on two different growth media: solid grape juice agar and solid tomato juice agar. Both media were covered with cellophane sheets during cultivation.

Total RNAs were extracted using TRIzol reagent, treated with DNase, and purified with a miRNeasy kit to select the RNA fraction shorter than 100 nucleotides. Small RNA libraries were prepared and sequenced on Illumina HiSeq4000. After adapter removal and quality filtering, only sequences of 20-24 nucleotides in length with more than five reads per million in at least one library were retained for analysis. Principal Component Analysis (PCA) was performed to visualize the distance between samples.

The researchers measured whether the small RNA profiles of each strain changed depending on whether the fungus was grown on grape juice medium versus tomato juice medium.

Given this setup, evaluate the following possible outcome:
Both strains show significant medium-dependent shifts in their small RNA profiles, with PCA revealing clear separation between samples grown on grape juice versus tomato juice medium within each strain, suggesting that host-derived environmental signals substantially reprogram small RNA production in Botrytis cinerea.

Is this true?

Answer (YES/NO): NO